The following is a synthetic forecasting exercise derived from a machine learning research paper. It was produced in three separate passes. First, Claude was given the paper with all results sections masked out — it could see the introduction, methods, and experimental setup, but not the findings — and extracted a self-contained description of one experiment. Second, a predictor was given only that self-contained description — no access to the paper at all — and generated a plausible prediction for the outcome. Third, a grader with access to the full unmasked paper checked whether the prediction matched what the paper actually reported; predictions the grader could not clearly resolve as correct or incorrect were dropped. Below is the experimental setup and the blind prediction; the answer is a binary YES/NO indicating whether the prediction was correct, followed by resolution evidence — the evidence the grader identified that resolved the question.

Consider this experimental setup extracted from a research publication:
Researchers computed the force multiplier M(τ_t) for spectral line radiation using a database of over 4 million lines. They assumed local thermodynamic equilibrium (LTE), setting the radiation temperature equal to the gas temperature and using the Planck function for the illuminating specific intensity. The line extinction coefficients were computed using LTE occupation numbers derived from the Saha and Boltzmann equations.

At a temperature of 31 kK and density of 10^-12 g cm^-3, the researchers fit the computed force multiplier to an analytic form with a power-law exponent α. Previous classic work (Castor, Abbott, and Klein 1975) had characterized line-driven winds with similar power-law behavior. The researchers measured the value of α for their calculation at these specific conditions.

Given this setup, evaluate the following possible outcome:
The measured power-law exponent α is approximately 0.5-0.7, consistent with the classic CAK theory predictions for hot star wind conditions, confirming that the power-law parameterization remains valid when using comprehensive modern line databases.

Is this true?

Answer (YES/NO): YES